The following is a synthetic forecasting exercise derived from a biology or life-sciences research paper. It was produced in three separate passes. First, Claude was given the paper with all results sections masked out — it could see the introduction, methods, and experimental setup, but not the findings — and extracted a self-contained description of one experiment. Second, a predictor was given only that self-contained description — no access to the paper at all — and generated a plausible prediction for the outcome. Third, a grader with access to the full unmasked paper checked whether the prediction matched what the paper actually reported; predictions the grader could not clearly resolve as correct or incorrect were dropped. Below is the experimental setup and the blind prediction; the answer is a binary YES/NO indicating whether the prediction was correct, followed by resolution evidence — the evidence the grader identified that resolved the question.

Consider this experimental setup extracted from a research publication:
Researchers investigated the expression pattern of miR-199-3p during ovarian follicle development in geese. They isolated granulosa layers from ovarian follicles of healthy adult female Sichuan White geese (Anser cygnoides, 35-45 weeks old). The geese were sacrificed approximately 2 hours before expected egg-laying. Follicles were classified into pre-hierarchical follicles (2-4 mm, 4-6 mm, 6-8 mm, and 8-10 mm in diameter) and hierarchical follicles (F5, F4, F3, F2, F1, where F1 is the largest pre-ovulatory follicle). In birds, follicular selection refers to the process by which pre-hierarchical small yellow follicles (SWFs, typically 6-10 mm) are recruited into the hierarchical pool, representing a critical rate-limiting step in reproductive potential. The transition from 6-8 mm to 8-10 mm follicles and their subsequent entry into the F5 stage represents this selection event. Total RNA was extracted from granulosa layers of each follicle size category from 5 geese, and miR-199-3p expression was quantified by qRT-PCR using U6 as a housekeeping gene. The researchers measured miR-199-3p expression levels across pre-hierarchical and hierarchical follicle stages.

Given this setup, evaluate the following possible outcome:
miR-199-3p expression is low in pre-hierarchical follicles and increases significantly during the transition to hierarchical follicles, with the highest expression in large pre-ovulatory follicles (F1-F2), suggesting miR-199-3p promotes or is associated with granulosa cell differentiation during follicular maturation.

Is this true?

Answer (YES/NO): NO